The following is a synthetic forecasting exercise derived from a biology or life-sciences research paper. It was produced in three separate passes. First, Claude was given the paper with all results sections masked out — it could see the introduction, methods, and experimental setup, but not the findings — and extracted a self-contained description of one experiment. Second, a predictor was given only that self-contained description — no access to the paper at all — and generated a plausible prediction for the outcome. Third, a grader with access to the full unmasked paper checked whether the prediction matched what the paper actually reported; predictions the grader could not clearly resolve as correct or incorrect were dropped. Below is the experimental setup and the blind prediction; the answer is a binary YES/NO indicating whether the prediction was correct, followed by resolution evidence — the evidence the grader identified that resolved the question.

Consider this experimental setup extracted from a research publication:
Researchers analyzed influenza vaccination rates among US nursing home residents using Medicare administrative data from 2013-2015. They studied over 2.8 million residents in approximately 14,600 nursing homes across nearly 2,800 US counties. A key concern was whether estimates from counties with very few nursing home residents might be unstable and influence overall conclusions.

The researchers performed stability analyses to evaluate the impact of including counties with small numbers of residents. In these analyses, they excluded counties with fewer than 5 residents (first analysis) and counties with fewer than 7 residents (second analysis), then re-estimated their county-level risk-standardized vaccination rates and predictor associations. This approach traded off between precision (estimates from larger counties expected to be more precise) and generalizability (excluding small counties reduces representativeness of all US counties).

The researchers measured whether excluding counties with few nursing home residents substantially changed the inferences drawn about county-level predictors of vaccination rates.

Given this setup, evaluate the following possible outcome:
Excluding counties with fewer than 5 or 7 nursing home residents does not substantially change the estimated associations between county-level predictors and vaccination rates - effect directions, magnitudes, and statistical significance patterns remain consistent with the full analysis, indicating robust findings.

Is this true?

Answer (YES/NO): YES